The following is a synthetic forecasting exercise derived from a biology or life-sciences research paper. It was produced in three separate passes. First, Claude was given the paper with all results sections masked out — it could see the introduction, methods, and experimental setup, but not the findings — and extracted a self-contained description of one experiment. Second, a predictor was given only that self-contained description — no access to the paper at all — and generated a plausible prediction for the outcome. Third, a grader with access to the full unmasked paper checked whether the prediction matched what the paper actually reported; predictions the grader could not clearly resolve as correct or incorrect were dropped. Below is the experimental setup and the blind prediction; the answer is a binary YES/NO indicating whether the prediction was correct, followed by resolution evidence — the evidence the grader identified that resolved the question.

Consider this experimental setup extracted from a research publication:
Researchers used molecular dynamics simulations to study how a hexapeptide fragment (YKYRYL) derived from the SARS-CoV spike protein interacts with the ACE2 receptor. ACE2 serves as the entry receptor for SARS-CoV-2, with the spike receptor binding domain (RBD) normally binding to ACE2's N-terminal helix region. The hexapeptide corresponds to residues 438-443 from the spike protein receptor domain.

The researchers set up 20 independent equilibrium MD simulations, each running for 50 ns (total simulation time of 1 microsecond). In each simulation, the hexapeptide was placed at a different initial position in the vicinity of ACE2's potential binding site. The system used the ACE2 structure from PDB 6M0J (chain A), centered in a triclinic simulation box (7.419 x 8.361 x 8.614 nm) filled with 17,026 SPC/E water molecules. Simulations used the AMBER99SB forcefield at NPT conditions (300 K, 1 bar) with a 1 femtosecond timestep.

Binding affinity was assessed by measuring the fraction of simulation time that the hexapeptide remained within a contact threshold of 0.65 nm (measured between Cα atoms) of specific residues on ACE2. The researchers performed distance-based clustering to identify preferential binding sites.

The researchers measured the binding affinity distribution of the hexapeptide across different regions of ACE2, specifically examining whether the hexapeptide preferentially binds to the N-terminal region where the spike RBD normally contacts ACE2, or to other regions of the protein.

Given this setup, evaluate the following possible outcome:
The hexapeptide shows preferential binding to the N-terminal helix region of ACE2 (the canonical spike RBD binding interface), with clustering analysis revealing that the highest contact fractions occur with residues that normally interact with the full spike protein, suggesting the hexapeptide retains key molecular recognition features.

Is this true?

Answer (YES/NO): YES